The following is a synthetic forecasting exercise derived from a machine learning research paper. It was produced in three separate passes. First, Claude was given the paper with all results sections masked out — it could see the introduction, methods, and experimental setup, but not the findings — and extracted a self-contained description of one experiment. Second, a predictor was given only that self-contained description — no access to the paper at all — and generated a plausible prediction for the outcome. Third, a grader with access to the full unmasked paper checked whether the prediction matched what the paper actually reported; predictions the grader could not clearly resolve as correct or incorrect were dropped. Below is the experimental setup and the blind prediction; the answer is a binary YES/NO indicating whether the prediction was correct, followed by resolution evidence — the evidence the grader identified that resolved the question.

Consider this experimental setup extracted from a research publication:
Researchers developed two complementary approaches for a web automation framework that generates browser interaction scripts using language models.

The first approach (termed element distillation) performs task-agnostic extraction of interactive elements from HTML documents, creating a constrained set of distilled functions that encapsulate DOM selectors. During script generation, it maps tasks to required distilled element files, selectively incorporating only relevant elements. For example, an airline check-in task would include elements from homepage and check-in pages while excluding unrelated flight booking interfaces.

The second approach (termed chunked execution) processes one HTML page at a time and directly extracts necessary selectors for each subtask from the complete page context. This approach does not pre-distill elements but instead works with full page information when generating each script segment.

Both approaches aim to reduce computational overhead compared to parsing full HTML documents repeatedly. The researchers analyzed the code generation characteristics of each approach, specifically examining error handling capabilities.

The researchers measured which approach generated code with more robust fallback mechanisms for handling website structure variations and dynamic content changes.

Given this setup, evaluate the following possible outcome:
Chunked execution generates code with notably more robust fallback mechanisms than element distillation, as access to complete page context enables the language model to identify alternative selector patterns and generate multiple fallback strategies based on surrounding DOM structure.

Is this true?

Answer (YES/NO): YES